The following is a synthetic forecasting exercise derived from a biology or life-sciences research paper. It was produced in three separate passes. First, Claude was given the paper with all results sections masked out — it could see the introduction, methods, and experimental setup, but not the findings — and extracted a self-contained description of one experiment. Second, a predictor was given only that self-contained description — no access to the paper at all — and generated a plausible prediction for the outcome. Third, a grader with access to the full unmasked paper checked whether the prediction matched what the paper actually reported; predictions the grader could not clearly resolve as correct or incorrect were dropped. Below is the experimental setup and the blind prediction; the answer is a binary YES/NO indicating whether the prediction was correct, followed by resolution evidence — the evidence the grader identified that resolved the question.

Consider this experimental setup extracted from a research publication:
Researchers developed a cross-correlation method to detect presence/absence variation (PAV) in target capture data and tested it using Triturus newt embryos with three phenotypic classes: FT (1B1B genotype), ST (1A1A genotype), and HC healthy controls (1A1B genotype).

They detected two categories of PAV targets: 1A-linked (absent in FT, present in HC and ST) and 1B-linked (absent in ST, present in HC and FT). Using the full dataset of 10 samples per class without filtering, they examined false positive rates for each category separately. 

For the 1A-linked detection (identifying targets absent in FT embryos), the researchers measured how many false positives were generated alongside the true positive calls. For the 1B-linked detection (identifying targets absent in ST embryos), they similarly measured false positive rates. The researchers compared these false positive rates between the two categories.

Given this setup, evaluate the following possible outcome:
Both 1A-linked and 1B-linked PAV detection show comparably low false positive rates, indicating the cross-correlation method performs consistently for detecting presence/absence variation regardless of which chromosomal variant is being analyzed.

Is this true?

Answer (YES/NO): NO